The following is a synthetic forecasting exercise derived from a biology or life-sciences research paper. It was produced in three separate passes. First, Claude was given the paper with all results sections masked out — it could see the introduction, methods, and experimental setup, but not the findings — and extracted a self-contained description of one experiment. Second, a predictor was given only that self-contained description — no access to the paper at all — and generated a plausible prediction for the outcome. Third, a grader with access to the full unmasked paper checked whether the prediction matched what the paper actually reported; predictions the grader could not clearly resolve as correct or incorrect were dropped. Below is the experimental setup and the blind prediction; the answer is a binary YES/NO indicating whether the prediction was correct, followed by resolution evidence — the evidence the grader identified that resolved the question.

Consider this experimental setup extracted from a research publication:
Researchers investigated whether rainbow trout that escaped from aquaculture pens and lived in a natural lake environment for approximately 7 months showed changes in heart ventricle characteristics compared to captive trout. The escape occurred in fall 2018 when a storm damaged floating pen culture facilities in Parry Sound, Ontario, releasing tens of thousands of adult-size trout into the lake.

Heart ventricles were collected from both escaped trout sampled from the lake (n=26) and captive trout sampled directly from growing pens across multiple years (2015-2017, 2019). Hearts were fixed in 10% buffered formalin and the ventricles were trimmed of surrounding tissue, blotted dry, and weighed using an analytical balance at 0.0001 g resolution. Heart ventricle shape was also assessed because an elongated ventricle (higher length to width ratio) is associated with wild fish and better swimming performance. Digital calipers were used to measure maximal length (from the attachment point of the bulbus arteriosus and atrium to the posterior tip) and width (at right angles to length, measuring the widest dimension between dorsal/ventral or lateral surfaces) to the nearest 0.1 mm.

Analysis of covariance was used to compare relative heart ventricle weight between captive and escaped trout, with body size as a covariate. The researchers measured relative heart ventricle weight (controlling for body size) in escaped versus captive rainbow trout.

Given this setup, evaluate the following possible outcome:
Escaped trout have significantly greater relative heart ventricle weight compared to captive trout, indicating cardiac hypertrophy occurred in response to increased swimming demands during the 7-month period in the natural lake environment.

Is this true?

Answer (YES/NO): NO